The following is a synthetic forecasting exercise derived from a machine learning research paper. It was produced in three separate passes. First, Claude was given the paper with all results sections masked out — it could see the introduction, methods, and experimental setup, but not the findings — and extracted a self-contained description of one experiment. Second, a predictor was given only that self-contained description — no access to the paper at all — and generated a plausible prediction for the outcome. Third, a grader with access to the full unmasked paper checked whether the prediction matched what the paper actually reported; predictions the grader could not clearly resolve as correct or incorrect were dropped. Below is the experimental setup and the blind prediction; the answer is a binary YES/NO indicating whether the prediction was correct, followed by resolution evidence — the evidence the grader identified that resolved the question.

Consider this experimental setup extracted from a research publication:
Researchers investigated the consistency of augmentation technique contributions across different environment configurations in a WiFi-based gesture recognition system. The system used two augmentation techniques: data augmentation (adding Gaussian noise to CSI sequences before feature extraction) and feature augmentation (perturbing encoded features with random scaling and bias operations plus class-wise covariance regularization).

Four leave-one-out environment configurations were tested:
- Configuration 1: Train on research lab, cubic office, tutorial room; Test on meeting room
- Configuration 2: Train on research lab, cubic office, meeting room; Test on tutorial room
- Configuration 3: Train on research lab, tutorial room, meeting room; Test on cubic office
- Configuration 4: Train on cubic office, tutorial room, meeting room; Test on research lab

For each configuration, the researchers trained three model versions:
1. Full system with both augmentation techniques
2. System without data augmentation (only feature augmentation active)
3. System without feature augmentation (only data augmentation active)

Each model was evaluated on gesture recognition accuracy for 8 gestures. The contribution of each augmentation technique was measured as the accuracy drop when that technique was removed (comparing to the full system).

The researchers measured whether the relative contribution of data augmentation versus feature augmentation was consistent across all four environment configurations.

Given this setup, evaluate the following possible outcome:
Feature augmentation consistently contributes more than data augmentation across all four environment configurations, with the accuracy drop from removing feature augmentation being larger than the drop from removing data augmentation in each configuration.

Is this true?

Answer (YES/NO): YES